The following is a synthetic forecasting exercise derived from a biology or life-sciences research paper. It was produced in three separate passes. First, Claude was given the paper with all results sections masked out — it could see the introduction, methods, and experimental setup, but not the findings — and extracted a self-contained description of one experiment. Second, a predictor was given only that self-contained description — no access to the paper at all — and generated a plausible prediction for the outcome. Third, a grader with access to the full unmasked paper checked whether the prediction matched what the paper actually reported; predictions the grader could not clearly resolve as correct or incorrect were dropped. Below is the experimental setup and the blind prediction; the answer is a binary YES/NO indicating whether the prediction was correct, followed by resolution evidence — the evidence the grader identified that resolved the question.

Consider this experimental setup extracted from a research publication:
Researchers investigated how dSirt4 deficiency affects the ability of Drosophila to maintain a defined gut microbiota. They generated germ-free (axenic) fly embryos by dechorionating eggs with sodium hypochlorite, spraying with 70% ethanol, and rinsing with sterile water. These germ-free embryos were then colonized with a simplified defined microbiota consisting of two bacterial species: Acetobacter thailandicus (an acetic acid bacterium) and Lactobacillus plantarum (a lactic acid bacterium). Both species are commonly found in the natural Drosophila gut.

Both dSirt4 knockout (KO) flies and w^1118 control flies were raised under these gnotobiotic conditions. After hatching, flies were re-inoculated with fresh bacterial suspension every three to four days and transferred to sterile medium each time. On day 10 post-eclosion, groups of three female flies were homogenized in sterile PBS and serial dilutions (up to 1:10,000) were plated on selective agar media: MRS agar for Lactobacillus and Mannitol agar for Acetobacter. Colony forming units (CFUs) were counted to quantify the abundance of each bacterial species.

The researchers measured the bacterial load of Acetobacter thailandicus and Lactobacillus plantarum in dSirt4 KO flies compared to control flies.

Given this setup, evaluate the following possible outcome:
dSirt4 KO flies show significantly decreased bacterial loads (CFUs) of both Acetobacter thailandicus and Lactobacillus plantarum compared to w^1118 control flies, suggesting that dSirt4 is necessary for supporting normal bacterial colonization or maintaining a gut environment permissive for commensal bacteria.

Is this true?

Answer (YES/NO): NO